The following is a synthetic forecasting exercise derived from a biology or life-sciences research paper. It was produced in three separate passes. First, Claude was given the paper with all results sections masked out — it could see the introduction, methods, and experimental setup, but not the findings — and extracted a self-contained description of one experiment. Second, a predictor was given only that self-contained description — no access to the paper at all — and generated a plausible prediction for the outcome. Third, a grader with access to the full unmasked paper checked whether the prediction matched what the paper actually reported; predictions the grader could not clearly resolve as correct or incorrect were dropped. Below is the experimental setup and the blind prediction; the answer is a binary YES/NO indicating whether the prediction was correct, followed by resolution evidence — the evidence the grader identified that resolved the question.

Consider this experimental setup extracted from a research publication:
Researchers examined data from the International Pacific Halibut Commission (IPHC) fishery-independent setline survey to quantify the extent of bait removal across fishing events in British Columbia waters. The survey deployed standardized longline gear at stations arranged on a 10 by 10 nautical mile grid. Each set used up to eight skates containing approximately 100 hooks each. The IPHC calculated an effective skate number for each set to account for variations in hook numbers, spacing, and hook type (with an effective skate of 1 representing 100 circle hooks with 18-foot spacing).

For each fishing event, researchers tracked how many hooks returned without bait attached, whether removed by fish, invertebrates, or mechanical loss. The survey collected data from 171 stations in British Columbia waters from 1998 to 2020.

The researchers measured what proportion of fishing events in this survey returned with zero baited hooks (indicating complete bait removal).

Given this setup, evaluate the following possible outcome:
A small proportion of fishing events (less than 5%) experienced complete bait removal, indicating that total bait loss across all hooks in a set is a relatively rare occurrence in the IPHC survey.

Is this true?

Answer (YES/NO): NO